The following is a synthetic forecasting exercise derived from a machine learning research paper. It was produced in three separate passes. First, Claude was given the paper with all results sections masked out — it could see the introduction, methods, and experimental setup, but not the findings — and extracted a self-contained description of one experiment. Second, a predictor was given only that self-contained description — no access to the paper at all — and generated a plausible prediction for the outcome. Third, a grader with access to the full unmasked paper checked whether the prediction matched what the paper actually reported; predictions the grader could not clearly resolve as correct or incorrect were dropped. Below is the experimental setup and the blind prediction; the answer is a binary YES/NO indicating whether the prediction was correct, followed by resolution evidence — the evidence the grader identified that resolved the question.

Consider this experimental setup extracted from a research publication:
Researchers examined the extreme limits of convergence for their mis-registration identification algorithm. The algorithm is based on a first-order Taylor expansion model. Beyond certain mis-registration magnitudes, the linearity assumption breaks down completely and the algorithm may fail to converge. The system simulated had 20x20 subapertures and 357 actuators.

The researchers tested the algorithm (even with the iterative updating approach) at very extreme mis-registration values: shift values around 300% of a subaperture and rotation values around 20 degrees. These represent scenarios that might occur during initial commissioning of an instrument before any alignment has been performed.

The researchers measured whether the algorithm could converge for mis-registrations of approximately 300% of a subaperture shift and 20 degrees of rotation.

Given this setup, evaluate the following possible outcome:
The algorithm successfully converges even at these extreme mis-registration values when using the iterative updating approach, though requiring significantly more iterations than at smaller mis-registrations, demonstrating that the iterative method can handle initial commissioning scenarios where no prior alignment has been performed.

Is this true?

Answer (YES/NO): NO